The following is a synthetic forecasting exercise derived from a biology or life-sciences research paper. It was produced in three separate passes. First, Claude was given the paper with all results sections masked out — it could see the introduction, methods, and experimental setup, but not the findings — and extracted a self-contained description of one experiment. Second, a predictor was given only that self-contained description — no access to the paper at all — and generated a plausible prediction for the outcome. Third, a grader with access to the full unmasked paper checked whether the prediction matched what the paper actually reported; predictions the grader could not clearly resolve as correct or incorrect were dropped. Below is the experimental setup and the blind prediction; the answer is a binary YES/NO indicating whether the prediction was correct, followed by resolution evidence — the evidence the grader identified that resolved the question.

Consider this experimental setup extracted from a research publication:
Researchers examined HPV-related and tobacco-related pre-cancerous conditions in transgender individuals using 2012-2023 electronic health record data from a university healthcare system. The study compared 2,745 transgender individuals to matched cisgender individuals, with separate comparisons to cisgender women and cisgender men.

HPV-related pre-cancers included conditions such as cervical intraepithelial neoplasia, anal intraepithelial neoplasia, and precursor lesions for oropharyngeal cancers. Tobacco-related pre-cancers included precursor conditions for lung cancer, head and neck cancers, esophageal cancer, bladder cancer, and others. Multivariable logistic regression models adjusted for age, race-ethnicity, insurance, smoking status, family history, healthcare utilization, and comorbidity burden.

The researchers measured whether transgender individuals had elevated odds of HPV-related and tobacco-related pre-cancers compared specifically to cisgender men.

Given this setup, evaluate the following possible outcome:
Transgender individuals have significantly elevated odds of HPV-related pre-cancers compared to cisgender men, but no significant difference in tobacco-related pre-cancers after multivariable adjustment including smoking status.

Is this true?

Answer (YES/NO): NO